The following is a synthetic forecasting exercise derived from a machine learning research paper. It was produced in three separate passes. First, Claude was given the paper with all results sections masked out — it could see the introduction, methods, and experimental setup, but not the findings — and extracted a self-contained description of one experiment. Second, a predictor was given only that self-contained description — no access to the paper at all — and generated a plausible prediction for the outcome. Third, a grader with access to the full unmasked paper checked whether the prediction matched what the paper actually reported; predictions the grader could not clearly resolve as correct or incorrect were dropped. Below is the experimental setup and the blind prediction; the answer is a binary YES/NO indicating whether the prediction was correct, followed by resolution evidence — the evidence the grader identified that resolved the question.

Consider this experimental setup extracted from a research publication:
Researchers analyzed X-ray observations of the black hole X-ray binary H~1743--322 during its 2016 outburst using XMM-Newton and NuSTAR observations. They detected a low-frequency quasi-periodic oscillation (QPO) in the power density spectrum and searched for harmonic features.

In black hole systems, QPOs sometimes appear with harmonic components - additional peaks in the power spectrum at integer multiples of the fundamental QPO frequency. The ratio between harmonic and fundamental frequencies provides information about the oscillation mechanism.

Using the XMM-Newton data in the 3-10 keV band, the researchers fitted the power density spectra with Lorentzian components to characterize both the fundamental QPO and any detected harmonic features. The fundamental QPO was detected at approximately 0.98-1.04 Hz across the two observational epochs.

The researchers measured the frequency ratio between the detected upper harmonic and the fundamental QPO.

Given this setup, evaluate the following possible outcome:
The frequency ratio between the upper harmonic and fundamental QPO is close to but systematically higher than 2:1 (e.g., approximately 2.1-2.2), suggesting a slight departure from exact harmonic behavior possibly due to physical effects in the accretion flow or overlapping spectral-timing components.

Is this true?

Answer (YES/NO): NO